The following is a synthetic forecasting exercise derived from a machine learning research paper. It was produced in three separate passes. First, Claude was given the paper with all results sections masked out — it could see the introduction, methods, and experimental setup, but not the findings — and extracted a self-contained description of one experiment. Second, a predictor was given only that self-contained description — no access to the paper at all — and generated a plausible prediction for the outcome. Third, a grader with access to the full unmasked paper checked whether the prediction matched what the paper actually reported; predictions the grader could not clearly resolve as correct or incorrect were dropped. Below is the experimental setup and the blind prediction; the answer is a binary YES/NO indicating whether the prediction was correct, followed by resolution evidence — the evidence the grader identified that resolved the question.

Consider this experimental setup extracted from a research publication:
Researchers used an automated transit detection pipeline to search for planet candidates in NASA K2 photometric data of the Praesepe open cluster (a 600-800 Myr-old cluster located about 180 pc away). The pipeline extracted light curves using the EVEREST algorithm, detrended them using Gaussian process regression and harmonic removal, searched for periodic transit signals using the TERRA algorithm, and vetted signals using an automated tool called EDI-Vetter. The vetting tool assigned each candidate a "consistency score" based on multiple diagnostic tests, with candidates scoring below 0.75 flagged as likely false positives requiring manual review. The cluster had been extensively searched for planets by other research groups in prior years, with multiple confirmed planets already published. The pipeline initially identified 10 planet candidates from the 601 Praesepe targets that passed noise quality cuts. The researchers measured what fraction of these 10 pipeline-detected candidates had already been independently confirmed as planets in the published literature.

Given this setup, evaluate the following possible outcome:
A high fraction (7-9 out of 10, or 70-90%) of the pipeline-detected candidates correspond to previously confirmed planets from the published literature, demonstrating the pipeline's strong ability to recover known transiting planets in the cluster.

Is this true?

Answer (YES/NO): YES